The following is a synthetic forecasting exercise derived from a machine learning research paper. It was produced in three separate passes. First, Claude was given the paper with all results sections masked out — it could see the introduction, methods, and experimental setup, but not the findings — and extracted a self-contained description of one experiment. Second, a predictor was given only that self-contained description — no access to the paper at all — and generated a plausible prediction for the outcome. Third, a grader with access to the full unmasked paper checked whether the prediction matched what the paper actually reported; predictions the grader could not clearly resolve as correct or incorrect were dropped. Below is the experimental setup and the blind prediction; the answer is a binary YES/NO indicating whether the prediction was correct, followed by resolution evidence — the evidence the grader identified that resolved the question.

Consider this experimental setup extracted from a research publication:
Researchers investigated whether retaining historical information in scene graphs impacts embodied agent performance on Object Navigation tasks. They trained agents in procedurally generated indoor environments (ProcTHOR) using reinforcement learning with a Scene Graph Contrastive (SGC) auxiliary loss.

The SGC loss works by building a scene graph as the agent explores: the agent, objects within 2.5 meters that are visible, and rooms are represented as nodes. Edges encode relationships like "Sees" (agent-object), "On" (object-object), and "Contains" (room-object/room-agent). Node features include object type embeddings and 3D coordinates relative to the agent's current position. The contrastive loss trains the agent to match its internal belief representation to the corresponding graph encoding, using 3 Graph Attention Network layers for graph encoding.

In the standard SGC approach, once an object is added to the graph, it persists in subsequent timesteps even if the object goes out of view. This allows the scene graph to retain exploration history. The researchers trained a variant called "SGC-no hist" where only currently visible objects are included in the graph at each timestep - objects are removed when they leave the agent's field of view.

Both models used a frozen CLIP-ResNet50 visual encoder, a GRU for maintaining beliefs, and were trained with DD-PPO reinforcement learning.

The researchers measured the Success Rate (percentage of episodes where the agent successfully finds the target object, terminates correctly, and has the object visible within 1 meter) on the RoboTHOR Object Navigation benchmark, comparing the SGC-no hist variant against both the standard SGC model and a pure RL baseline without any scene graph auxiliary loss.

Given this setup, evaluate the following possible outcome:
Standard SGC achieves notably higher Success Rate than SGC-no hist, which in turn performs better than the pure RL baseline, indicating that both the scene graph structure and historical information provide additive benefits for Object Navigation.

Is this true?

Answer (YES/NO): NO